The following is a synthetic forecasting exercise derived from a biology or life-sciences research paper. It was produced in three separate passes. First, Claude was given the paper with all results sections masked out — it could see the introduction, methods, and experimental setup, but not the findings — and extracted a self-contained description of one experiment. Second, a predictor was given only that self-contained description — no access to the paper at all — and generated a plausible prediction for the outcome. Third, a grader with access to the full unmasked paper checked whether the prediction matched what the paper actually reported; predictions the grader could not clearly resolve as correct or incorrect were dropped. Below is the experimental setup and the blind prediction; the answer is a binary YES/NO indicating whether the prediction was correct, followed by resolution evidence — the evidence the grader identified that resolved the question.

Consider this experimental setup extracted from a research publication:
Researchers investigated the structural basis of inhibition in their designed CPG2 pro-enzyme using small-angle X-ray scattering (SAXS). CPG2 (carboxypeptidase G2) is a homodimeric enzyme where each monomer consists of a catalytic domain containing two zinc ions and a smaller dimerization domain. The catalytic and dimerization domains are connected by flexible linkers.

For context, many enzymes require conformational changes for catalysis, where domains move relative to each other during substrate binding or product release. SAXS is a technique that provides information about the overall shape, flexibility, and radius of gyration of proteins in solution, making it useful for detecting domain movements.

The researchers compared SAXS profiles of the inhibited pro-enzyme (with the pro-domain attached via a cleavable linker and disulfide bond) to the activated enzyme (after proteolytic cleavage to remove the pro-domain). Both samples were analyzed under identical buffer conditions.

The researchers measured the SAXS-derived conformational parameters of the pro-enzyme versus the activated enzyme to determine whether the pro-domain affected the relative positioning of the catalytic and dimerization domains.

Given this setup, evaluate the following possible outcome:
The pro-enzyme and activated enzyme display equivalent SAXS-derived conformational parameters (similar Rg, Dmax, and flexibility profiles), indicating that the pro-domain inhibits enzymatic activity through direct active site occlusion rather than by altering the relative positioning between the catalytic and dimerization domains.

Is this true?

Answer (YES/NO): NO